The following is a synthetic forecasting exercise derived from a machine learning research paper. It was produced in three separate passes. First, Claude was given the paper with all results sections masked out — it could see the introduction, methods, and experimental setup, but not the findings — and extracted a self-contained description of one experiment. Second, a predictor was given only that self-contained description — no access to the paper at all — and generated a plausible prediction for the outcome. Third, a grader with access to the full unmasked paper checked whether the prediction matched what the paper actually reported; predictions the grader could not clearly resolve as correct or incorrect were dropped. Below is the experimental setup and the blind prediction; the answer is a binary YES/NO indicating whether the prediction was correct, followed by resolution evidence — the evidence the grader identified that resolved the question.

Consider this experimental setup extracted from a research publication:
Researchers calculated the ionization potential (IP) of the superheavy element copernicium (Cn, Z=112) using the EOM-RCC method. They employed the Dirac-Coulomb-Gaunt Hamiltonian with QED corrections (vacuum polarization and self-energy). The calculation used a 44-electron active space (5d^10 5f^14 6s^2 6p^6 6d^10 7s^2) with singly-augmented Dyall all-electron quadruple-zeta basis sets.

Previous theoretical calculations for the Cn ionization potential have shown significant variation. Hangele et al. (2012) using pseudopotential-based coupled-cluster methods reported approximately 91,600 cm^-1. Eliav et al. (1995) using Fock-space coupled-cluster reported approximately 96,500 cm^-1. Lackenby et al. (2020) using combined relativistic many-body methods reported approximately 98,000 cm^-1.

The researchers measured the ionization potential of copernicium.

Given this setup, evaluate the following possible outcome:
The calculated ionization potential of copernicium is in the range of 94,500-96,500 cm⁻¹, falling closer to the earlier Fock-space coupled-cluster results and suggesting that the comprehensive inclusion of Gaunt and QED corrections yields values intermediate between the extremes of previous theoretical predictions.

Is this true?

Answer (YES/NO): YES